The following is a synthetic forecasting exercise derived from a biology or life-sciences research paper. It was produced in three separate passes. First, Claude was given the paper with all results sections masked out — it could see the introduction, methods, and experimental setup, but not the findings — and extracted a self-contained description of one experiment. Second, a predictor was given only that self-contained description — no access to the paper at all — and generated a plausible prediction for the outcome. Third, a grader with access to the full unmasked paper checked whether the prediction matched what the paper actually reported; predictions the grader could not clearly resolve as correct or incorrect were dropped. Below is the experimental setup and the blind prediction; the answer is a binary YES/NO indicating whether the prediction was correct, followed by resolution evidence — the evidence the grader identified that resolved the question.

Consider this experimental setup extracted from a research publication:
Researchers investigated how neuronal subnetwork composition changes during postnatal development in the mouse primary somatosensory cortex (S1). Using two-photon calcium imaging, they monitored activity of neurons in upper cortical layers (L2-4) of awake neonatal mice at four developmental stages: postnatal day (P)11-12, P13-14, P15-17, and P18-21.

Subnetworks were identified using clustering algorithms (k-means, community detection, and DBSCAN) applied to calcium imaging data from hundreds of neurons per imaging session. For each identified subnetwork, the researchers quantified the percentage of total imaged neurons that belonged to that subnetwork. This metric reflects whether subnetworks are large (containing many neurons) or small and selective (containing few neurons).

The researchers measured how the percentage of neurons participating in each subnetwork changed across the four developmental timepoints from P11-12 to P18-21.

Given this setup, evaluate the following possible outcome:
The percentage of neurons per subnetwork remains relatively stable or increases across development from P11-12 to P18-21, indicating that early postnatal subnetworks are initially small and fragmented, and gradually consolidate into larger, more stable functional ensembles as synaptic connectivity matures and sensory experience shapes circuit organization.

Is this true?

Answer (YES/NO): NO